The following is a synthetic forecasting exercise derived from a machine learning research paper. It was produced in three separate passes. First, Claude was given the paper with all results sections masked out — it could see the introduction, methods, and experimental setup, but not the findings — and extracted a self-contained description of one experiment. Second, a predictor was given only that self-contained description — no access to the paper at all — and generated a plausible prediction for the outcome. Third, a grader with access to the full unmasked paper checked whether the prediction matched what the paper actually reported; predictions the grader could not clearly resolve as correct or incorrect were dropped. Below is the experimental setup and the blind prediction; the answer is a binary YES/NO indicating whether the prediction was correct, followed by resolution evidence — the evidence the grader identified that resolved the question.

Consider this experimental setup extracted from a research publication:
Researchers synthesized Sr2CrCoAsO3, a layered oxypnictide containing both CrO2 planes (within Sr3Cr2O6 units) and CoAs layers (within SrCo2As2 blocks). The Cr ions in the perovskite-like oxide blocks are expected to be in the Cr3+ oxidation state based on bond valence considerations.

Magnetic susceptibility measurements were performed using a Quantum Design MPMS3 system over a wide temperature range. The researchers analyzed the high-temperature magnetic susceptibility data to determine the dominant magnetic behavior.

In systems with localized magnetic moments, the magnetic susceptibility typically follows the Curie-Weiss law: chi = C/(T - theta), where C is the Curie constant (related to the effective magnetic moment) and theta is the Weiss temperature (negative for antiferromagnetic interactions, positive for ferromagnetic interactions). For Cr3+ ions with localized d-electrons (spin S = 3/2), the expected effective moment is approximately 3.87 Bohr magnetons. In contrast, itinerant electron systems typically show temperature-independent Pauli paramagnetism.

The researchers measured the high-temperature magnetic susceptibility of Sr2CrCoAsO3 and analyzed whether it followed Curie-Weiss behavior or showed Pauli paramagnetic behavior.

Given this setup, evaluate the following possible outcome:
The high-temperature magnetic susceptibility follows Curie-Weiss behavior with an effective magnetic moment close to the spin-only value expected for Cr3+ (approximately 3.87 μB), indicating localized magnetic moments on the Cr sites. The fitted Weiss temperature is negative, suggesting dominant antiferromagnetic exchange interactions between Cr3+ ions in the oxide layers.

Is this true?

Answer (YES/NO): NO